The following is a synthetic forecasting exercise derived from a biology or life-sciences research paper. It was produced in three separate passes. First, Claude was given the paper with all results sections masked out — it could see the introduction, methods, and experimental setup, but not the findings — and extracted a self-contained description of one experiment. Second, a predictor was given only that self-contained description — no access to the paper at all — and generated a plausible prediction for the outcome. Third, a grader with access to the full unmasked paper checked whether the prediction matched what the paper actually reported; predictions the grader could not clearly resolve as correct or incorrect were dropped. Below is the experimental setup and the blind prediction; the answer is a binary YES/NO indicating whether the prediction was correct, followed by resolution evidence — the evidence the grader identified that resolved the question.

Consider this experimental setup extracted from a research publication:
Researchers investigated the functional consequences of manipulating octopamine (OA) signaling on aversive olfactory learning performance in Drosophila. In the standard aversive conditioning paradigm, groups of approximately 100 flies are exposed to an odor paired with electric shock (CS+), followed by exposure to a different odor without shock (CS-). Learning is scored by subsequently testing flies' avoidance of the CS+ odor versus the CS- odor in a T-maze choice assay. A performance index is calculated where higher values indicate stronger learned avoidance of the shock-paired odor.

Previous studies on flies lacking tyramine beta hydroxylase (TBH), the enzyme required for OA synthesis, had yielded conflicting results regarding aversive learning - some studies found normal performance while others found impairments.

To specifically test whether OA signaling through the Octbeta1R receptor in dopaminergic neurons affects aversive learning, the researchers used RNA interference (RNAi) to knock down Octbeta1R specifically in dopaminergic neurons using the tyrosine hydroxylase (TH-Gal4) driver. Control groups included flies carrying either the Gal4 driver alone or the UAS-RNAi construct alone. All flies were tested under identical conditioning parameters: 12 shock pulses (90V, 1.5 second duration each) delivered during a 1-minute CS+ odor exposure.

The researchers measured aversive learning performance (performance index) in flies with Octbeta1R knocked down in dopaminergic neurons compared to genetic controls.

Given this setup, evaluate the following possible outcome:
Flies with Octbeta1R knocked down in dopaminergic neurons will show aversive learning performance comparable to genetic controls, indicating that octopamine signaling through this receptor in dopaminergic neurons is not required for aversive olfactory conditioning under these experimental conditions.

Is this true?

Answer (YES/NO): NO